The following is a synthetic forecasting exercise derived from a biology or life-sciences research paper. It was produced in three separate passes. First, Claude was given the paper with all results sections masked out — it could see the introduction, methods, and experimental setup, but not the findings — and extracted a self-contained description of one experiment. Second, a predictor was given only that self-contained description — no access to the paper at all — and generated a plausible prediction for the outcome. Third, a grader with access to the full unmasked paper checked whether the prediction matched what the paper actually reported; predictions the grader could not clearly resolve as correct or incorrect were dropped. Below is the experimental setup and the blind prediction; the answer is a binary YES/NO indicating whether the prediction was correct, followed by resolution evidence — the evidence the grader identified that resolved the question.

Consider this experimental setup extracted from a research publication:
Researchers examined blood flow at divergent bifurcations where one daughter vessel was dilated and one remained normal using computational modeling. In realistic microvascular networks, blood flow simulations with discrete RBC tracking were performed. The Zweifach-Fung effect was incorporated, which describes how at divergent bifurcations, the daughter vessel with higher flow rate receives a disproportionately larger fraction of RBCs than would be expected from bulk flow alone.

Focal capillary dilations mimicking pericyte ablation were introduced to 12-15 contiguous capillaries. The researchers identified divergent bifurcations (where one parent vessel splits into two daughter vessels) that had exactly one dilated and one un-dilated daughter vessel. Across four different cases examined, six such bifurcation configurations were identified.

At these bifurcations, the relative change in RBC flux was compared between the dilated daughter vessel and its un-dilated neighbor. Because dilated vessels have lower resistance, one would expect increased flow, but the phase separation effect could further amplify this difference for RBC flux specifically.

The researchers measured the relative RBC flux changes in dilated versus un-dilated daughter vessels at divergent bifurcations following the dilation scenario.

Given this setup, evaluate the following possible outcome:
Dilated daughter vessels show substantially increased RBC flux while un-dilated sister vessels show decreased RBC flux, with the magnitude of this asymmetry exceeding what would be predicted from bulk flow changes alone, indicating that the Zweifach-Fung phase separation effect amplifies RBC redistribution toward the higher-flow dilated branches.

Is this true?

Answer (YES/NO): YES